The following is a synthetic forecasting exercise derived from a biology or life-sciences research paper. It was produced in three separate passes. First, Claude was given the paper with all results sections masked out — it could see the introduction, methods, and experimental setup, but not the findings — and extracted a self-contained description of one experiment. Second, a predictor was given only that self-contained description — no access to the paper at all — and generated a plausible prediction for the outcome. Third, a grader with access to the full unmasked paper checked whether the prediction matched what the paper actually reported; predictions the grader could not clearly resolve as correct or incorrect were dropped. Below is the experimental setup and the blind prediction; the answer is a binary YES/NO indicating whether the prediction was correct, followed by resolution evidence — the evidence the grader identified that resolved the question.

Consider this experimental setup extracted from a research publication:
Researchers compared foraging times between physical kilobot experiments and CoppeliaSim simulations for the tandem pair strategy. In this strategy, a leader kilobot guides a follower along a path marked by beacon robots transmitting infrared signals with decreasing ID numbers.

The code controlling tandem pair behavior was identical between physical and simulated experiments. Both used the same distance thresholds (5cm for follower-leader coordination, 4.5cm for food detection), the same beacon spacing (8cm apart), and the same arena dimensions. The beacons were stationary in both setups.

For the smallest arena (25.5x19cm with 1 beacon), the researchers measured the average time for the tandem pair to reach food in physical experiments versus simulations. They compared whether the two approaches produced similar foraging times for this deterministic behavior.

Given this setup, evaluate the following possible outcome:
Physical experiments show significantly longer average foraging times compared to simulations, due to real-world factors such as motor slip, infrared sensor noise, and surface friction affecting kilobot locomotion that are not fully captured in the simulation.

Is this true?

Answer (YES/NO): NO